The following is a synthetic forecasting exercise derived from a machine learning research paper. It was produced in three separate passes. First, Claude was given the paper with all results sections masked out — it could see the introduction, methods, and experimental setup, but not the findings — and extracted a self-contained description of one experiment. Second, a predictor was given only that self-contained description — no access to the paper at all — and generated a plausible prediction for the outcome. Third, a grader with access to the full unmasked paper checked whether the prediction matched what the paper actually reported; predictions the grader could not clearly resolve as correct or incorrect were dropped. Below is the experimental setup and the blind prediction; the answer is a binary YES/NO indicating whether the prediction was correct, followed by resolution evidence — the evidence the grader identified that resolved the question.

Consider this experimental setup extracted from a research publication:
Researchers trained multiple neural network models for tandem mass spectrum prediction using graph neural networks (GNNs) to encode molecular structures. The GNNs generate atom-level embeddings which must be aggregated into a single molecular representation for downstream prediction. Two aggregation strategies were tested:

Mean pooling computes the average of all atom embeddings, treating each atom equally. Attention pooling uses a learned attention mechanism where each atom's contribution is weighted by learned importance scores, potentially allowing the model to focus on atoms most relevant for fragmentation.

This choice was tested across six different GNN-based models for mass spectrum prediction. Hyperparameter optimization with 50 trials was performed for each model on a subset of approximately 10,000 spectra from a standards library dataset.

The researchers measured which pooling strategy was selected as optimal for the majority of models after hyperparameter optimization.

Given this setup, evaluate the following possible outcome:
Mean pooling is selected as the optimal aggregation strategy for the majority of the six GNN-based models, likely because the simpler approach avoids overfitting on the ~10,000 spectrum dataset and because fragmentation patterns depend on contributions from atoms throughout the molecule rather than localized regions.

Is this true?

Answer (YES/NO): YES